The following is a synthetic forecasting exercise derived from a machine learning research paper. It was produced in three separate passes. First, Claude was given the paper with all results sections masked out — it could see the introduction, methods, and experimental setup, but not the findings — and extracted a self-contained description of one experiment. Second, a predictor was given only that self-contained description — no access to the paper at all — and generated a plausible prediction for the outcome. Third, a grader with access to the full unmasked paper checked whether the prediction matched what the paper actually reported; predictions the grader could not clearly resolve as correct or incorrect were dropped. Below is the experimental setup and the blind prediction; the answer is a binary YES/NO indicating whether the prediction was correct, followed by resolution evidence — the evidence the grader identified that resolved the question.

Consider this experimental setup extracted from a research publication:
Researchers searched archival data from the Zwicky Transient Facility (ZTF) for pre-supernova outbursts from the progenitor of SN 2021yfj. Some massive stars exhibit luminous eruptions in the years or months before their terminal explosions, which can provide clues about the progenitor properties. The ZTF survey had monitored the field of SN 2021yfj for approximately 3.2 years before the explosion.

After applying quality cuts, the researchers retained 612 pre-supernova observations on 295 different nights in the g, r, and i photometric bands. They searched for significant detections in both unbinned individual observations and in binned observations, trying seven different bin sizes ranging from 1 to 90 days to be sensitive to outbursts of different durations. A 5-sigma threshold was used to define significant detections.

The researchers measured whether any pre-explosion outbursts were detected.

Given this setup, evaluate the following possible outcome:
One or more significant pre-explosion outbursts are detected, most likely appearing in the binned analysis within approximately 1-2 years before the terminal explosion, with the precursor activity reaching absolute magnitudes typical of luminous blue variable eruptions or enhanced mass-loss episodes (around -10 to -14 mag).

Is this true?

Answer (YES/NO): NO